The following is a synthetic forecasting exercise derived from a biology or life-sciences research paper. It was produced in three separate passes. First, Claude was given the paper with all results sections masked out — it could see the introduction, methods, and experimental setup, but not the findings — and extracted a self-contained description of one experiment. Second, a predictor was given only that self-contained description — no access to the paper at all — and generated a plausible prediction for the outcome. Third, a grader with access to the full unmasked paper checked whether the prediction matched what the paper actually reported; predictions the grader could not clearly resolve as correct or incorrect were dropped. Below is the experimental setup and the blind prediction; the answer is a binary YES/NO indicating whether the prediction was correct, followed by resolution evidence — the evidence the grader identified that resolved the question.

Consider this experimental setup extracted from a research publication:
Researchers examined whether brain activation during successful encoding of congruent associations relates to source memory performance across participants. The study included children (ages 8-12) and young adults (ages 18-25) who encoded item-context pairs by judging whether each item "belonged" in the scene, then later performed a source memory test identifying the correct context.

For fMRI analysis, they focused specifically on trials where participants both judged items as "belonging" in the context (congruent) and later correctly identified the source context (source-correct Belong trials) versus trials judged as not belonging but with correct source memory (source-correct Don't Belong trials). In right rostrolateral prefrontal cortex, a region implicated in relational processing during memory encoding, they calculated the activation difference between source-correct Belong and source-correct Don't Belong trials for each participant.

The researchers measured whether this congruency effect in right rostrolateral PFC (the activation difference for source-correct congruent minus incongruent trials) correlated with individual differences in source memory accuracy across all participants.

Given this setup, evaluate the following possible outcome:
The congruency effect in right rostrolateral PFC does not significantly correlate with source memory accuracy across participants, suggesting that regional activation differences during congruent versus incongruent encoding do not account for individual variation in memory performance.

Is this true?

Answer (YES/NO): NO